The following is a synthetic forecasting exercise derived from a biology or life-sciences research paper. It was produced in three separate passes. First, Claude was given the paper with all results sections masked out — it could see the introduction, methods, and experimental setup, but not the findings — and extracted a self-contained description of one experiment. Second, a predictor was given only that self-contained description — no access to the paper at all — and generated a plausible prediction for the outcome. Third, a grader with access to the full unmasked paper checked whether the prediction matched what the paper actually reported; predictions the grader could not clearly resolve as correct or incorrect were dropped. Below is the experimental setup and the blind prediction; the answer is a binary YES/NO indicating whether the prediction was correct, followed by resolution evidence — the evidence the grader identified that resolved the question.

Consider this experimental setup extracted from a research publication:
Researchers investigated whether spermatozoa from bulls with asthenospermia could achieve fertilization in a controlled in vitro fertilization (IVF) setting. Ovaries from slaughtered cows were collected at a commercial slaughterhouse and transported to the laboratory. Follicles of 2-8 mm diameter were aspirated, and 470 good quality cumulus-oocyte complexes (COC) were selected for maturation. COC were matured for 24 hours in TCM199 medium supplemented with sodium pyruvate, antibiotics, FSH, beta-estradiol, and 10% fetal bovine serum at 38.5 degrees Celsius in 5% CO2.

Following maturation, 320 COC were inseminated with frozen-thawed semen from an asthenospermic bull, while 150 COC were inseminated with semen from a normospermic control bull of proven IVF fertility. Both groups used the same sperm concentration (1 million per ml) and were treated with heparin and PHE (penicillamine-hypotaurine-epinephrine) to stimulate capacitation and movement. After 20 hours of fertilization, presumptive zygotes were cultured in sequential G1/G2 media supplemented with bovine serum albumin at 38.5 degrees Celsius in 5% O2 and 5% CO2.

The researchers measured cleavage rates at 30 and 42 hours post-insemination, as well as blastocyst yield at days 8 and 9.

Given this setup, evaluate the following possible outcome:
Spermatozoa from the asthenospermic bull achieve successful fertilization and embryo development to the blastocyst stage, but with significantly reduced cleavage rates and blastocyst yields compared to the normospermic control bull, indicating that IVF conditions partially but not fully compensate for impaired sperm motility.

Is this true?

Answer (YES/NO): YES